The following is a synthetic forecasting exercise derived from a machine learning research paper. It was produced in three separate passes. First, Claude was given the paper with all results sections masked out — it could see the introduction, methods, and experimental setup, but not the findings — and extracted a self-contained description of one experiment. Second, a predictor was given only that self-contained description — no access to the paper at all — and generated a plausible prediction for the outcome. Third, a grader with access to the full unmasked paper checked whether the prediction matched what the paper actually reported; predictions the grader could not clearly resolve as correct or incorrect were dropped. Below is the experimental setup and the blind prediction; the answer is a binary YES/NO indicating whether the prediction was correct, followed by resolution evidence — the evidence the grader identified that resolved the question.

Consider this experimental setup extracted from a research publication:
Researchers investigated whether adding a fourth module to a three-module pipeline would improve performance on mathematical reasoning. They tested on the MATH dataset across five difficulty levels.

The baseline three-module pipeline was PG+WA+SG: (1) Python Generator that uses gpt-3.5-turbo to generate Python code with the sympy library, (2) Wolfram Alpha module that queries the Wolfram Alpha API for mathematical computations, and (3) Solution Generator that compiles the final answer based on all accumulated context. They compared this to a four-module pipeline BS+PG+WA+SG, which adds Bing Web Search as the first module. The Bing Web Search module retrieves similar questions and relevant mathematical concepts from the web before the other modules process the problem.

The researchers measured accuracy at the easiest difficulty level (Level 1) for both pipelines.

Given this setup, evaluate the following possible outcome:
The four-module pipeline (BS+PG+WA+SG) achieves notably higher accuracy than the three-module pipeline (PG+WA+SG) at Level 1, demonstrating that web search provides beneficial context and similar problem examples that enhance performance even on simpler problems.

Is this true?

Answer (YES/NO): NO